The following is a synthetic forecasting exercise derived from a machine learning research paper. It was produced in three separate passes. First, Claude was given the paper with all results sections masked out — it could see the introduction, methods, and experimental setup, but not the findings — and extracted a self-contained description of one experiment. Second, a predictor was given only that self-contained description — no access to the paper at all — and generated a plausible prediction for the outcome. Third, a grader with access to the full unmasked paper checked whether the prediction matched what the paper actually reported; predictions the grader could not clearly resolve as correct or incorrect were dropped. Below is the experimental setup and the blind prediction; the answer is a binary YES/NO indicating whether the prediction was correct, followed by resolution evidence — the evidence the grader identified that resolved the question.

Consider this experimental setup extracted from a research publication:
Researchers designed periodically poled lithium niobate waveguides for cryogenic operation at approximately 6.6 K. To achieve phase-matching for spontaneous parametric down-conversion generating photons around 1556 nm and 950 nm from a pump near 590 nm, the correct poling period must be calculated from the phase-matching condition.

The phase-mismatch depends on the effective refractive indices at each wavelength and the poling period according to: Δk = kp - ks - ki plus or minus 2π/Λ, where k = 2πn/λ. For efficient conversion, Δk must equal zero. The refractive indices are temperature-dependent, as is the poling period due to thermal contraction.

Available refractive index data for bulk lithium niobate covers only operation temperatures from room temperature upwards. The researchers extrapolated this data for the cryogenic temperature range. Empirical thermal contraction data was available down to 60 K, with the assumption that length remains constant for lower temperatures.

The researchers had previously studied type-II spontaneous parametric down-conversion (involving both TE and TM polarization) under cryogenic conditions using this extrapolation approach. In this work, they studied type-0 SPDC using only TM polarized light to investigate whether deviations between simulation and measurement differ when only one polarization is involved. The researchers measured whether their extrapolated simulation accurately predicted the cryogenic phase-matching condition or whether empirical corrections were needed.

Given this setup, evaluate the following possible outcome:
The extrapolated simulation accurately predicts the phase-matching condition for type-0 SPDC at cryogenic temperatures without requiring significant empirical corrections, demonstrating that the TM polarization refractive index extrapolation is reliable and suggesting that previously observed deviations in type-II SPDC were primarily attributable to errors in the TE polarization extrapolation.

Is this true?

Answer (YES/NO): NO